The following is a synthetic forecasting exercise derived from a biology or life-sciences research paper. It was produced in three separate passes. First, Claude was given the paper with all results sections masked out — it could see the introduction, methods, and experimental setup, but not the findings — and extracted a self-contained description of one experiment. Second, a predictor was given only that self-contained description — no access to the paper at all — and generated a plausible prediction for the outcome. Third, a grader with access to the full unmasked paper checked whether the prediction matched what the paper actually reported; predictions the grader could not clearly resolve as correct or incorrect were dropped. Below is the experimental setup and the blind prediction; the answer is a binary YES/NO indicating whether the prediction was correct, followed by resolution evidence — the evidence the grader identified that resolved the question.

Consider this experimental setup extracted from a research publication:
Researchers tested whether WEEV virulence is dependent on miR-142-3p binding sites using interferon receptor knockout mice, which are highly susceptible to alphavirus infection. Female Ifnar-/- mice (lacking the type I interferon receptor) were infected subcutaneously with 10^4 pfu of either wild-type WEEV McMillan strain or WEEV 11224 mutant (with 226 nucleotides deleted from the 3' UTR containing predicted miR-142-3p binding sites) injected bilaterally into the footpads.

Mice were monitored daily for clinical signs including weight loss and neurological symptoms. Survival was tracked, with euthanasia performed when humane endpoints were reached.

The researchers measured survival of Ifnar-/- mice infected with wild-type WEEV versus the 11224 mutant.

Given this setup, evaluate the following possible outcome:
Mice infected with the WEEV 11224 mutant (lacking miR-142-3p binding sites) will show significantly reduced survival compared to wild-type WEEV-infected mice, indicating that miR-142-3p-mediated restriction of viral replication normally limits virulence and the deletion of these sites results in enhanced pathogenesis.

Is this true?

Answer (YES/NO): NO